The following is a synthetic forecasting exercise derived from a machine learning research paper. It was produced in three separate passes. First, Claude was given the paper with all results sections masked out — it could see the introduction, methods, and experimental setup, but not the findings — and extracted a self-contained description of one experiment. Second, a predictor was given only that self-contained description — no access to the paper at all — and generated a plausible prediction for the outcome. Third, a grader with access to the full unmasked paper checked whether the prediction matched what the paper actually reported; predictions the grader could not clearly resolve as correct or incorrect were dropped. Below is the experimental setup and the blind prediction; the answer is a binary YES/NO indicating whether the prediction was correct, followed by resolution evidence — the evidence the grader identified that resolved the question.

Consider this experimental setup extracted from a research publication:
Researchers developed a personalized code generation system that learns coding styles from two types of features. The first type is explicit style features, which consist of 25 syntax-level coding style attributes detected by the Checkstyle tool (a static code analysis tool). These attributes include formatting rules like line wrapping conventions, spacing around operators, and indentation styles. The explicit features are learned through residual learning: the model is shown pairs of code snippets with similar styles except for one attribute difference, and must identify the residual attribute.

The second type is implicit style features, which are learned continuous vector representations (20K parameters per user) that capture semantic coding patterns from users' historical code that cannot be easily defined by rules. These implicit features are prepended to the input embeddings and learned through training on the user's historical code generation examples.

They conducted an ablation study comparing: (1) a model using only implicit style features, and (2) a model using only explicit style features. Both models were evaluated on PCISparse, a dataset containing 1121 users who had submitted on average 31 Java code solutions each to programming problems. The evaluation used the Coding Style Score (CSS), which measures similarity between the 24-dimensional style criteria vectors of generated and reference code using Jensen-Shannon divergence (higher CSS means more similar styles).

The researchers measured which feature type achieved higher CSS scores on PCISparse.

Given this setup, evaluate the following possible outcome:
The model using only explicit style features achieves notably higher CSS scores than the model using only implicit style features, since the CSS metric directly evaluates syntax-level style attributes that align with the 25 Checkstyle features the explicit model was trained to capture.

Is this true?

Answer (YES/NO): NO